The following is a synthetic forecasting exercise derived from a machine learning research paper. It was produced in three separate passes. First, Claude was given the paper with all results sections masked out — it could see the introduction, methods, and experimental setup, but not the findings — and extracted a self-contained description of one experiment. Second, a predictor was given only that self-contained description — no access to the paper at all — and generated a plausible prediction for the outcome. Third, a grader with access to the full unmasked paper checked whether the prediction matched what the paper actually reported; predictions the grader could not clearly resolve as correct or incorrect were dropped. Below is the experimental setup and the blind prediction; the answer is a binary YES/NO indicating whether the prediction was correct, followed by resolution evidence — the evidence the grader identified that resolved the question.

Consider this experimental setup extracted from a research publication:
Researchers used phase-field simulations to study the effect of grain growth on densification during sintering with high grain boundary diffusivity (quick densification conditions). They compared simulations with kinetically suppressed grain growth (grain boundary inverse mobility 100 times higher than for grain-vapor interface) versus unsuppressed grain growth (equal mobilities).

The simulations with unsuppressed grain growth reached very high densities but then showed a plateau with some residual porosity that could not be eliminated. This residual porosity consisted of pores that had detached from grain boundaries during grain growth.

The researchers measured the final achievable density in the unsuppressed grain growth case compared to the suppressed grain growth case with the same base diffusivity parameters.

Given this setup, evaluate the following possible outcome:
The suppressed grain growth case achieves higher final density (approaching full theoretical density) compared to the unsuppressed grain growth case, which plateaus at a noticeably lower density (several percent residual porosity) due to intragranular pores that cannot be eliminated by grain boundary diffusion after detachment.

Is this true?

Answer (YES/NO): NO